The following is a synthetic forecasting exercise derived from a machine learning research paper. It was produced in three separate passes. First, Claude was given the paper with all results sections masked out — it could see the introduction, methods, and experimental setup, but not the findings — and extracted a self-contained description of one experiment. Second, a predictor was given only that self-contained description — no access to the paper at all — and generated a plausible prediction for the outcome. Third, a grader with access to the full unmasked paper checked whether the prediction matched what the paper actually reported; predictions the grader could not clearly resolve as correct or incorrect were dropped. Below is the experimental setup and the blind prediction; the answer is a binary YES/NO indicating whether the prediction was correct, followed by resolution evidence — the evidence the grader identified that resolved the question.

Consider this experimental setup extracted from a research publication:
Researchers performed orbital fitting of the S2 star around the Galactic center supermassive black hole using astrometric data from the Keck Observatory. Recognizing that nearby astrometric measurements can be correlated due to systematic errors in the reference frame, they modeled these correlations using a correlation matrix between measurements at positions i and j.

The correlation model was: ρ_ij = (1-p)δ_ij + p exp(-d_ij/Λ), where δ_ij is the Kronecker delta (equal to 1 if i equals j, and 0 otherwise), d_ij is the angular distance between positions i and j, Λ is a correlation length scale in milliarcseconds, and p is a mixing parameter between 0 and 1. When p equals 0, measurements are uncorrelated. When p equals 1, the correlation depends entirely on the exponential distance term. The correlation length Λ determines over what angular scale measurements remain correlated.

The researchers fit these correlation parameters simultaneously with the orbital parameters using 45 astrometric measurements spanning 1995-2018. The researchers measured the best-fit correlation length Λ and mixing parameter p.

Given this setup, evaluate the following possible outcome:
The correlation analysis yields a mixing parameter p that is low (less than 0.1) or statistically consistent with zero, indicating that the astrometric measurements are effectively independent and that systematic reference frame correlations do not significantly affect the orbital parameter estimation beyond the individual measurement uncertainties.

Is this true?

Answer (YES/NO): NO